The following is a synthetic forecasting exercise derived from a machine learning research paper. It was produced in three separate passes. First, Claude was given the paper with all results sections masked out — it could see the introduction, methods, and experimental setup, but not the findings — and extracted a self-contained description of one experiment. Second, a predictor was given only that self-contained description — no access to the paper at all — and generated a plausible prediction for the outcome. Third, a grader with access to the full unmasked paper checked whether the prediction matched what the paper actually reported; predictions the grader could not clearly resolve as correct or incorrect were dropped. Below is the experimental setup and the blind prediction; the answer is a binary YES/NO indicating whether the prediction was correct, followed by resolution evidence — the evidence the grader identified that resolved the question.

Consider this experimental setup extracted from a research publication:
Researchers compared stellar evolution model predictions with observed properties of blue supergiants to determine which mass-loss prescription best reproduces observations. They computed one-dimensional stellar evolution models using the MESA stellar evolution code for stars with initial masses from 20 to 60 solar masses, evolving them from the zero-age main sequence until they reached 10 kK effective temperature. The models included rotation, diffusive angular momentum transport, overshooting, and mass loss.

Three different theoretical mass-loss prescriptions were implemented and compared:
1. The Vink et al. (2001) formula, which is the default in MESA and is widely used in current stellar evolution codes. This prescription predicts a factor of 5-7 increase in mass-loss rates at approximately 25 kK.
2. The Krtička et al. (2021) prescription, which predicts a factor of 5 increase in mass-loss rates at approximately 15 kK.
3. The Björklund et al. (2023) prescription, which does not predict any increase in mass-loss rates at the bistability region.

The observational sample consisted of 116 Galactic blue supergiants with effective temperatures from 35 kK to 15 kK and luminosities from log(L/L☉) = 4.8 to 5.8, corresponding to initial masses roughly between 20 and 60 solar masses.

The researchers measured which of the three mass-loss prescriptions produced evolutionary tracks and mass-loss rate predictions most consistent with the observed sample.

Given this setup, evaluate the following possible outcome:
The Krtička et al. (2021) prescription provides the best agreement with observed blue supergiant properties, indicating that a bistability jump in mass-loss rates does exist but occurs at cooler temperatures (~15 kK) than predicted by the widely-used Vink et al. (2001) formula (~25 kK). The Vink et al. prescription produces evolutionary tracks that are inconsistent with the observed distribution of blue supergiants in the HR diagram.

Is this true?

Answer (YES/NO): NO